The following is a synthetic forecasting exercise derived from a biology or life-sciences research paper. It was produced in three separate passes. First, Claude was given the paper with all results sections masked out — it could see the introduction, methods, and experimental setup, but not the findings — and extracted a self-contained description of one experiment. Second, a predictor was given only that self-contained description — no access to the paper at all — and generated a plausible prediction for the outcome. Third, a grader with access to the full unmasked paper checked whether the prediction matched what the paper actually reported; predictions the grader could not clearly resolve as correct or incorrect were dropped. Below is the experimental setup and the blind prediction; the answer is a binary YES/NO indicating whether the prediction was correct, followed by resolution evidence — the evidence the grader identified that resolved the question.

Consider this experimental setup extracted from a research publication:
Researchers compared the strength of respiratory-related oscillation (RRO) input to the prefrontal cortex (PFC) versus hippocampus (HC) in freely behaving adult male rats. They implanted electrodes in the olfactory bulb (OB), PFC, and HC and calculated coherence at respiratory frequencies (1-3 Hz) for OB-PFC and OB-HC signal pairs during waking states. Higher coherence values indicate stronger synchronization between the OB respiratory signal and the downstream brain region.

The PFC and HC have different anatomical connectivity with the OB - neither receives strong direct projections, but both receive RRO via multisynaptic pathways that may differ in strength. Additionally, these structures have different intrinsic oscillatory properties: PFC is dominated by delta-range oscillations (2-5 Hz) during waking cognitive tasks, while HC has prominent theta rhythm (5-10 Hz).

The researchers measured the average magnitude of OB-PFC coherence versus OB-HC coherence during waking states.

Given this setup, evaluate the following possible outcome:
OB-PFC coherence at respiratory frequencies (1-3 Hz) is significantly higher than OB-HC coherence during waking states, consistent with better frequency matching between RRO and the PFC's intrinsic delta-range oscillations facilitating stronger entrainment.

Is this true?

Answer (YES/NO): YES